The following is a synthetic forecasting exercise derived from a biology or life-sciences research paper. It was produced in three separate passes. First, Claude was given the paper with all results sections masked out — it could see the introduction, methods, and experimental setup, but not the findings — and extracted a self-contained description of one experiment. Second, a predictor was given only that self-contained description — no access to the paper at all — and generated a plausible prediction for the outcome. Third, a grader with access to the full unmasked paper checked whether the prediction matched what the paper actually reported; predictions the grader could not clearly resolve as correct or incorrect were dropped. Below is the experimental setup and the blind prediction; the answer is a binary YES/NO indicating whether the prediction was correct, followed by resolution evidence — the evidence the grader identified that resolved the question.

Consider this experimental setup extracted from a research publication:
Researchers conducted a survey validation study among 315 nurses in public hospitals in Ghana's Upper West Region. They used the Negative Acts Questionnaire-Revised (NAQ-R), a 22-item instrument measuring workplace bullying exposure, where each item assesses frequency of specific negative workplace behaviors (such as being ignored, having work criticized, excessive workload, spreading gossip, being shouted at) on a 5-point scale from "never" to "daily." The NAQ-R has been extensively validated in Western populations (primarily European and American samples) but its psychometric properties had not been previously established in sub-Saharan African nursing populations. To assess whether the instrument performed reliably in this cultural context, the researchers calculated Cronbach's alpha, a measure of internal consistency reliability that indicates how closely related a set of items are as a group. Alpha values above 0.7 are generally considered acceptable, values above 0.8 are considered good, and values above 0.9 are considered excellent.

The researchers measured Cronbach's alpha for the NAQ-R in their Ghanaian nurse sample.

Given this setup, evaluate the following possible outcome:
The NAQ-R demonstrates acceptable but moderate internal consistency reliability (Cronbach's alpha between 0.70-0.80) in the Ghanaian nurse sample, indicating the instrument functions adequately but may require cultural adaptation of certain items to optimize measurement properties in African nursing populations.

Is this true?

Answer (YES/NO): NO